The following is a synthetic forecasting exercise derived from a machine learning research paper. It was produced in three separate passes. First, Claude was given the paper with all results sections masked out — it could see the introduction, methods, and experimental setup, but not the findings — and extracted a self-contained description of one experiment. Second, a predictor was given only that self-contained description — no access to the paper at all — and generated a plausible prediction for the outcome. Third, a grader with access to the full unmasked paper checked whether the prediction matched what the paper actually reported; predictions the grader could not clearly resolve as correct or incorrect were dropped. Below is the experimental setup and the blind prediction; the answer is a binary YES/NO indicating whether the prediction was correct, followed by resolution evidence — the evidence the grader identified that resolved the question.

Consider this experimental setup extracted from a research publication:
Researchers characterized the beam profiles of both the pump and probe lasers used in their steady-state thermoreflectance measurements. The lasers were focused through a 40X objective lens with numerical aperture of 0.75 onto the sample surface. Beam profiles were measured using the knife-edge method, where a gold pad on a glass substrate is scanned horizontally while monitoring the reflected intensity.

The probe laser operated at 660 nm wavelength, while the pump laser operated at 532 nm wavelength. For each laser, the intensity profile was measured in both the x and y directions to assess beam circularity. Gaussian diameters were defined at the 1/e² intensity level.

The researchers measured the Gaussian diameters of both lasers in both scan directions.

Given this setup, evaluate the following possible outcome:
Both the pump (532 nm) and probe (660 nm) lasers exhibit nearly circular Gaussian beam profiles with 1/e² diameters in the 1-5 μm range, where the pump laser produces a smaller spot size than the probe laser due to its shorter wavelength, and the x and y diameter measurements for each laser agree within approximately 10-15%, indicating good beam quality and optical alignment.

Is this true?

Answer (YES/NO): NO